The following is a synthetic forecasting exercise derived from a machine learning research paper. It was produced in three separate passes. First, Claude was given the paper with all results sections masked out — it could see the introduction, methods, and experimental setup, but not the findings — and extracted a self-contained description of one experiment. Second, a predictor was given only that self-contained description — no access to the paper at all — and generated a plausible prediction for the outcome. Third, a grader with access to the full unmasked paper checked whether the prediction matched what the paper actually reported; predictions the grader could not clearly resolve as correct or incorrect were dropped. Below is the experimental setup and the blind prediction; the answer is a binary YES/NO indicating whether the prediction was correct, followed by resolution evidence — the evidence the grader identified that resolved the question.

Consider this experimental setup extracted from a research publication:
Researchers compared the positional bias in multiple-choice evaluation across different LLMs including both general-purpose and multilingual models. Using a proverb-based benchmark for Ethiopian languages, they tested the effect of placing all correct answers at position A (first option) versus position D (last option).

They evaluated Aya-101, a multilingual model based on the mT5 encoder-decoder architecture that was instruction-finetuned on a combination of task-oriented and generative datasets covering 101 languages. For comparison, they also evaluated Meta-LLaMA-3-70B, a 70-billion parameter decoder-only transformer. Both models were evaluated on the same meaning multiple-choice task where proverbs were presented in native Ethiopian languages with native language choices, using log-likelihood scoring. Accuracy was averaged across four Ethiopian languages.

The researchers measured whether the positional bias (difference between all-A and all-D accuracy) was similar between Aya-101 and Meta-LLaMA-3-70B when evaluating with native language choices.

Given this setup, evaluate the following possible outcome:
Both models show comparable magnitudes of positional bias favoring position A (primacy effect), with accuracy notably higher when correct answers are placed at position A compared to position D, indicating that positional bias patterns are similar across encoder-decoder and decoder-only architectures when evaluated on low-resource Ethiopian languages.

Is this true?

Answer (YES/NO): NO